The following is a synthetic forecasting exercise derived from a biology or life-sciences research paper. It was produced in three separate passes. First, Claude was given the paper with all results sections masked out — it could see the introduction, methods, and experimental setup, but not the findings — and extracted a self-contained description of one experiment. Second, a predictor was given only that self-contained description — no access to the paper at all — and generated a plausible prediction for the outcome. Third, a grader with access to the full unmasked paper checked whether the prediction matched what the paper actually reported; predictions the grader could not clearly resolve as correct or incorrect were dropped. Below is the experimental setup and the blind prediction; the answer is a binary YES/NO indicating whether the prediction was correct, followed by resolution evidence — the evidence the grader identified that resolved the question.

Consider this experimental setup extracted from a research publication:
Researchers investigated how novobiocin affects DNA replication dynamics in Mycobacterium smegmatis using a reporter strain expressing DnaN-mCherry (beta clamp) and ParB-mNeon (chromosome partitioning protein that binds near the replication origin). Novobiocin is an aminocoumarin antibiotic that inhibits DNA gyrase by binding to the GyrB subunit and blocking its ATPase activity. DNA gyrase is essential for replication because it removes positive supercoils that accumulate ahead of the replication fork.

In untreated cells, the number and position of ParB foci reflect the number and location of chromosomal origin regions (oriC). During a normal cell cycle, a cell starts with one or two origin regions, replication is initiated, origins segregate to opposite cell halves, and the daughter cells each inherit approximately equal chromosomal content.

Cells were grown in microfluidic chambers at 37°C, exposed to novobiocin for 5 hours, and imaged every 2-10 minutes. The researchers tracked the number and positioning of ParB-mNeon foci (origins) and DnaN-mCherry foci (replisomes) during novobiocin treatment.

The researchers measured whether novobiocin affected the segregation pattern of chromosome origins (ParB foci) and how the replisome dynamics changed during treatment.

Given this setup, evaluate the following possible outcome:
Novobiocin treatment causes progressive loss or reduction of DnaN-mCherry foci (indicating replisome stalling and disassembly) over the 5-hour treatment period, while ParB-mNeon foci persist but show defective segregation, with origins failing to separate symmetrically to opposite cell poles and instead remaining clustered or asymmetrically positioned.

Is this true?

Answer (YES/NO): NO